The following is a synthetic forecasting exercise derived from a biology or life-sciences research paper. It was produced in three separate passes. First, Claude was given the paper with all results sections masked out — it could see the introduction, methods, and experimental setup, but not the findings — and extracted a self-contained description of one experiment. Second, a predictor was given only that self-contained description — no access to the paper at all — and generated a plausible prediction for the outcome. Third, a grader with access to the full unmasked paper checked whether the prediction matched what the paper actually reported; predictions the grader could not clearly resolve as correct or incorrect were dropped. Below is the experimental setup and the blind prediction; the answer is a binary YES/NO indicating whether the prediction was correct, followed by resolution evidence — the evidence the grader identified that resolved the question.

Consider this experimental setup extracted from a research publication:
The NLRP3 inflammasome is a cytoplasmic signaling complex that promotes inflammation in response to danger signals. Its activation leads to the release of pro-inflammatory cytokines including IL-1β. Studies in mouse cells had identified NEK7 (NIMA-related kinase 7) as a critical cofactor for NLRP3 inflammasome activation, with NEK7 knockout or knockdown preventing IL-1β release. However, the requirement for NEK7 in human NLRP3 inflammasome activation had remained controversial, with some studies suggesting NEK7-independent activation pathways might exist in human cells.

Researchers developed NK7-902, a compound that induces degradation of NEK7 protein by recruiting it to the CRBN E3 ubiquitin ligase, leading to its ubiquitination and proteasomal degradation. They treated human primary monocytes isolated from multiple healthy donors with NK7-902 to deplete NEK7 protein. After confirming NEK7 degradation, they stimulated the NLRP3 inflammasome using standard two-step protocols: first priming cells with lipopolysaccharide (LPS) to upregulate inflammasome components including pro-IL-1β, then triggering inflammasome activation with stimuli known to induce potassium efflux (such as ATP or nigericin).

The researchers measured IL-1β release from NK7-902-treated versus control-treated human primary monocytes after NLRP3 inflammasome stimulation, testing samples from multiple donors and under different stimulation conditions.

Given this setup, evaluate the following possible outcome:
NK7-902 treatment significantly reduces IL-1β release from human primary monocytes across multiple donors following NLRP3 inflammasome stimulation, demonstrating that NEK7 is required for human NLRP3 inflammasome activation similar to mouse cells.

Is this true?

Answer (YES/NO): NO